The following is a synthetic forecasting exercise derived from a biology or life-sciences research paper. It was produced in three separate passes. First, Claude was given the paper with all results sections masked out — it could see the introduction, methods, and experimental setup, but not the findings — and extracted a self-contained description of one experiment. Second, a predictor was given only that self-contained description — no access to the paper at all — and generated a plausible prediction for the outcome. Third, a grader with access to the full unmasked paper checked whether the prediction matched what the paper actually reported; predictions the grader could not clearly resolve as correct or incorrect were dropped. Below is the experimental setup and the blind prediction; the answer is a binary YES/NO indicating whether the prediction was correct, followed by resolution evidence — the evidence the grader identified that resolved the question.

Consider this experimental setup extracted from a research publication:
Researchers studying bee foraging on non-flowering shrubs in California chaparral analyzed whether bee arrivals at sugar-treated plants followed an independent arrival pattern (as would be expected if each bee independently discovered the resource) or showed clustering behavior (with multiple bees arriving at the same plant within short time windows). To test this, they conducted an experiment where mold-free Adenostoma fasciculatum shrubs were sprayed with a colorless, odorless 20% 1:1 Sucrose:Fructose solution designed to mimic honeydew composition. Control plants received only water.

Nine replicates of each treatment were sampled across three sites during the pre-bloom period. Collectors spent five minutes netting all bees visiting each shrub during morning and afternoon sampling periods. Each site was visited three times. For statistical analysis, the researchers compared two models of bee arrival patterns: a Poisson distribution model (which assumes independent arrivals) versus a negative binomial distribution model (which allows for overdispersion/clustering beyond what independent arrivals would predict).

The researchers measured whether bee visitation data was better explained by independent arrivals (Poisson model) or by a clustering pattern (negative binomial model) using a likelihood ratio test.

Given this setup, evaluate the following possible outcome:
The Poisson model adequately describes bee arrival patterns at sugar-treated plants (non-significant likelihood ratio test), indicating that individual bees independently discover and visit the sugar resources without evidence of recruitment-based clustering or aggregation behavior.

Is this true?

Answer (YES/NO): NO